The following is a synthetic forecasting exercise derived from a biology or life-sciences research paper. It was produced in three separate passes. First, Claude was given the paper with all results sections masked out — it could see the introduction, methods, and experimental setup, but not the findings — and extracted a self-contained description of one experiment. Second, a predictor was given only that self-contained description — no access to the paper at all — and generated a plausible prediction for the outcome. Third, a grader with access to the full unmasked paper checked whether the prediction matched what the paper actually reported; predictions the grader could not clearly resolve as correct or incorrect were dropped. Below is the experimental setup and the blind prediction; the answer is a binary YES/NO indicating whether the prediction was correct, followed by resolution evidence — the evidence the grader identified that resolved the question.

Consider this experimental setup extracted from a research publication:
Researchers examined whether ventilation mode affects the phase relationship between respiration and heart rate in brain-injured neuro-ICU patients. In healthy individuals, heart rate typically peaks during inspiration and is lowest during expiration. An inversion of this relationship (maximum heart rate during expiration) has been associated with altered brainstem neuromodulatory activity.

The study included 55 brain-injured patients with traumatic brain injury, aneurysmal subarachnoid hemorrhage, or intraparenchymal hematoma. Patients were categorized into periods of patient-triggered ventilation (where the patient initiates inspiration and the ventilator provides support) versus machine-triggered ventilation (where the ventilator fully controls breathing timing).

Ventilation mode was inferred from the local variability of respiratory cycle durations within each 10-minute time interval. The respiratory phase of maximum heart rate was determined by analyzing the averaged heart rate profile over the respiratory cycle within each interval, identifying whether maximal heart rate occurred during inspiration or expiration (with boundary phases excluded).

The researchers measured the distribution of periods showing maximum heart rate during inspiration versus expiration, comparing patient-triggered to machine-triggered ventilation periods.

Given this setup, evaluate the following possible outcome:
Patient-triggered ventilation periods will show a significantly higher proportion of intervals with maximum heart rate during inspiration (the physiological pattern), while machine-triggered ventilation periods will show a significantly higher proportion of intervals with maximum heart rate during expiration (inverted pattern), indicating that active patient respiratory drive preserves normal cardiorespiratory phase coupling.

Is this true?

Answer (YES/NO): NO